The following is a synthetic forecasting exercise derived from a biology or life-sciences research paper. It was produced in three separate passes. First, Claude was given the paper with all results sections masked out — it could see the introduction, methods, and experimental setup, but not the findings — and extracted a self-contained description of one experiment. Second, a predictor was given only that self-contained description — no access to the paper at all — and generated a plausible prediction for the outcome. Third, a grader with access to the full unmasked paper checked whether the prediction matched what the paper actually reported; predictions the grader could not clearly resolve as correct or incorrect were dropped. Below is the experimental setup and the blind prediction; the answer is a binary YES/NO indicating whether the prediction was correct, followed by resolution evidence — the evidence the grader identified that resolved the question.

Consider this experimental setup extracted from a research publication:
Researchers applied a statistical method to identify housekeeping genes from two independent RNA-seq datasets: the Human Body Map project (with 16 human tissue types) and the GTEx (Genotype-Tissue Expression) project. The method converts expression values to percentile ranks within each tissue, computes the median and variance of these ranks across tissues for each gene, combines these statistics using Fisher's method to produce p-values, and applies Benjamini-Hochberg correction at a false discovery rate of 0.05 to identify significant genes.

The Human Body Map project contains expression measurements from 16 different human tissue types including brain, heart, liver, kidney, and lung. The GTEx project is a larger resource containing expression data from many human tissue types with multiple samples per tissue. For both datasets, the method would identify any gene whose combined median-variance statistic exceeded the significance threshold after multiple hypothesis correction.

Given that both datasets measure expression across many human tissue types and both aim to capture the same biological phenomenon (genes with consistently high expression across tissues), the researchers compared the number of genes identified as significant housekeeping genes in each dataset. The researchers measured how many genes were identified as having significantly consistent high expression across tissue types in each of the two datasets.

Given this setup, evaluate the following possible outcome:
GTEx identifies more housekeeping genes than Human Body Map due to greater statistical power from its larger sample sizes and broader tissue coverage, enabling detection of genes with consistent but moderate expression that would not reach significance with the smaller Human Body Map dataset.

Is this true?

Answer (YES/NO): NO